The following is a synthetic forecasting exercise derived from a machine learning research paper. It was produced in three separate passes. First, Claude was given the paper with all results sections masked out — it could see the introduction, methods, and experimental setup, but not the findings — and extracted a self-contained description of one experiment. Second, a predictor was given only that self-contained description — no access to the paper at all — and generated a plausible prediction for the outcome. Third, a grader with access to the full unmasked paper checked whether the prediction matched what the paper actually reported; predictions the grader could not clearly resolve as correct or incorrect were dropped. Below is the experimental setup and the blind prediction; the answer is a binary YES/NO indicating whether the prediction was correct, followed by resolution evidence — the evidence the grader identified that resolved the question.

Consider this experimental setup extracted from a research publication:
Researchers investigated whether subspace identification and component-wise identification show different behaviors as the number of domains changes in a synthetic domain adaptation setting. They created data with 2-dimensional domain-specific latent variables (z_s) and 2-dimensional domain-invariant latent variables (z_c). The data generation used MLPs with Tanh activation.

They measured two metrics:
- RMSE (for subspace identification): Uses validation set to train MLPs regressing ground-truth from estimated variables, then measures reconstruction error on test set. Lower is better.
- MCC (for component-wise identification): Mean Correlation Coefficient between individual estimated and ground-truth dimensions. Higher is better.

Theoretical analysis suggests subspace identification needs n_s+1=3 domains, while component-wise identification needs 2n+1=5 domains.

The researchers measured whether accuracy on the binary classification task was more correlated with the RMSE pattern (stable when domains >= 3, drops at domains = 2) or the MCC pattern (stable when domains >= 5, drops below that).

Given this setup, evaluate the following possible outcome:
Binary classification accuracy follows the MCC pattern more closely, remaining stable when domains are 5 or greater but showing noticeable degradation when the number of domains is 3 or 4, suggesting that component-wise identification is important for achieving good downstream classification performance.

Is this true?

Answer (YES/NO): NO